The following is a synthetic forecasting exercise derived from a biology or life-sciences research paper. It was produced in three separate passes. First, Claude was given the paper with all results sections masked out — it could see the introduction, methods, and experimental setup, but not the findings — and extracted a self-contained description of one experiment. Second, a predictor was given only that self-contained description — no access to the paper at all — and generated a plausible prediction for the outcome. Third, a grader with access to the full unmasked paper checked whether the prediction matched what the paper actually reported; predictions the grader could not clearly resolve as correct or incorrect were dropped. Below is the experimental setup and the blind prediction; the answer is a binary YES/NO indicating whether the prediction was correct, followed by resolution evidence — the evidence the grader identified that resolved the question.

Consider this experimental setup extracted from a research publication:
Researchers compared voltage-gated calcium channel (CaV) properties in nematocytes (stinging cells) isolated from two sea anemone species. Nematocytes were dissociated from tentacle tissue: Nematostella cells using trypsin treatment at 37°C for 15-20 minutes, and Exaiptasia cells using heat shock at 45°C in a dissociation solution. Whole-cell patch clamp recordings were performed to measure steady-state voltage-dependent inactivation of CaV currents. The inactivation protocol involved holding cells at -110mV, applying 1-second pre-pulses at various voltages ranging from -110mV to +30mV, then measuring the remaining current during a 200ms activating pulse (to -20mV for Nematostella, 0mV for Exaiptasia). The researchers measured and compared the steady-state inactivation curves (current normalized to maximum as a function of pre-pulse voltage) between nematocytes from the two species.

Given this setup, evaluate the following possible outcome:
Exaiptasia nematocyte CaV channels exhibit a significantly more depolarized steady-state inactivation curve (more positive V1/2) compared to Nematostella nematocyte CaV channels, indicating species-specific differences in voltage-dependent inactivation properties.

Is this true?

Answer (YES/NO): NO